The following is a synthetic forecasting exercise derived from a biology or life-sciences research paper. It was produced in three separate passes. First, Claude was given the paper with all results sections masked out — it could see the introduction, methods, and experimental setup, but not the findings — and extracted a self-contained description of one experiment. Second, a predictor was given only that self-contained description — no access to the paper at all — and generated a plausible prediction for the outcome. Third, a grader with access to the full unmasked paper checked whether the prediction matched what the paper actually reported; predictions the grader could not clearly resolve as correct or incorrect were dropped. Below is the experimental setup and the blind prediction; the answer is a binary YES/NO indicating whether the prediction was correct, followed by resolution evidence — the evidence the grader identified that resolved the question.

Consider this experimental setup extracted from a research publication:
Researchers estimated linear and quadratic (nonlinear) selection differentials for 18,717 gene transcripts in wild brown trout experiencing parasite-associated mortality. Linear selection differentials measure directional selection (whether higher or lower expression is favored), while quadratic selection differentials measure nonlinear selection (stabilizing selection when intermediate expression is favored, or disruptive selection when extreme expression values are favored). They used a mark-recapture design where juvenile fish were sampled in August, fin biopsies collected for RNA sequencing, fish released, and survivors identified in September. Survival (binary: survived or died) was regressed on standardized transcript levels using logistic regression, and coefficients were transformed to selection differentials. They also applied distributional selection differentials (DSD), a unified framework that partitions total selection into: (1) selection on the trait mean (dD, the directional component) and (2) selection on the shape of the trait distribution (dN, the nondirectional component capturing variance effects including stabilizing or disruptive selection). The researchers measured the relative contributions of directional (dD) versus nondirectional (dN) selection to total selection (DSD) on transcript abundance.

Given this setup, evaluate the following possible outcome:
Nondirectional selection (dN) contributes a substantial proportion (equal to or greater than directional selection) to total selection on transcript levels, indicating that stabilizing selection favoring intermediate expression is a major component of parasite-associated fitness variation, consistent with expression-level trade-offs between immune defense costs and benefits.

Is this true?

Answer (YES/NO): NO